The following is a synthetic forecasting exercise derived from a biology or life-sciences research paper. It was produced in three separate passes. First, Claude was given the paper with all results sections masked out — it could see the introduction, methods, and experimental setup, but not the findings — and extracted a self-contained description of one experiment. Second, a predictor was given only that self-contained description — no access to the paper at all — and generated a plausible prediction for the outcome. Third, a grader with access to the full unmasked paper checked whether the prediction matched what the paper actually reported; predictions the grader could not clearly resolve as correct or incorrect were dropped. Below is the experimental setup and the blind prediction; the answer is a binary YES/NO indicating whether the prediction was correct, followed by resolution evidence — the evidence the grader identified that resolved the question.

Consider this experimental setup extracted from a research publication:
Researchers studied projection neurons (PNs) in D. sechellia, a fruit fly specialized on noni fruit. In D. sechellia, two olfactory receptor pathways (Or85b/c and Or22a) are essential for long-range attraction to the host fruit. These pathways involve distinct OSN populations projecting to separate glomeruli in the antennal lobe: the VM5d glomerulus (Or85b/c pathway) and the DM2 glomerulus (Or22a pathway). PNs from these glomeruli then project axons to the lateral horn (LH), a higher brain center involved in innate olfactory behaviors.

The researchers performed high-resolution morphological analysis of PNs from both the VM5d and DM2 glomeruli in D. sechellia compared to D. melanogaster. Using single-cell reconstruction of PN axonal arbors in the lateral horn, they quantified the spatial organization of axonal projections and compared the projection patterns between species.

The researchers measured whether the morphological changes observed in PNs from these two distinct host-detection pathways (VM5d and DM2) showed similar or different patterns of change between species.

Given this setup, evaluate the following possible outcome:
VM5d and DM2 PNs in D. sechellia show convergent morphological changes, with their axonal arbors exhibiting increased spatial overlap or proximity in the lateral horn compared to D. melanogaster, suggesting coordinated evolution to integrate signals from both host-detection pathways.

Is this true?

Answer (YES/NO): YES